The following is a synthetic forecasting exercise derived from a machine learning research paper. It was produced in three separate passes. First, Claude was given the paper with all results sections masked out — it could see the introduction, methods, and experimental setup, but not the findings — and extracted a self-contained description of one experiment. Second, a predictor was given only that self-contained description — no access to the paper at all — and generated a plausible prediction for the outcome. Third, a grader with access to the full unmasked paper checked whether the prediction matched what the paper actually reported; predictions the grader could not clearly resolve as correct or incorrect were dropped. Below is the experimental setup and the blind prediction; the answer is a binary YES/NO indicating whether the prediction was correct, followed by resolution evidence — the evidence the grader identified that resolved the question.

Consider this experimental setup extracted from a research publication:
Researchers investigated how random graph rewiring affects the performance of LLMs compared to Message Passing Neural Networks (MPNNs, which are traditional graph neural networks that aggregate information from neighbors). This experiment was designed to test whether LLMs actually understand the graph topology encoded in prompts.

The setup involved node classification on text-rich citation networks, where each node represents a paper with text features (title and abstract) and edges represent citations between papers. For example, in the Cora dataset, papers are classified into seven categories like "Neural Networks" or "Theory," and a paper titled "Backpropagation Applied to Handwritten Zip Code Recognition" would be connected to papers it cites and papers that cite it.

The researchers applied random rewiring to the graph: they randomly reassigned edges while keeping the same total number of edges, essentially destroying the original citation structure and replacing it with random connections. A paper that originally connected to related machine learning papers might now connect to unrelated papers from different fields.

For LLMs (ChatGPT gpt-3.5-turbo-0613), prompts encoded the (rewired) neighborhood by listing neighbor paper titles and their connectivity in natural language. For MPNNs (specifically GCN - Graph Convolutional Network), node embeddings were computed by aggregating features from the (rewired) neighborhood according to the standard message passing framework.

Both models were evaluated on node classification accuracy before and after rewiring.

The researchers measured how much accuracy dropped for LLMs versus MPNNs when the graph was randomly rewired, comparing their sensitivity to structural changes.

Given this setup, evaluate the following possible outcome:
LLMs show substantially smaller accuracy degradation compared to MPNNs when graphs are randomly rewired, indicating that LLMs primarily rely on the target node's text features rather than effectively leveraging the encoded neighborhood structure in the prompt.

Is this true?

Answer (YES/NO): YES